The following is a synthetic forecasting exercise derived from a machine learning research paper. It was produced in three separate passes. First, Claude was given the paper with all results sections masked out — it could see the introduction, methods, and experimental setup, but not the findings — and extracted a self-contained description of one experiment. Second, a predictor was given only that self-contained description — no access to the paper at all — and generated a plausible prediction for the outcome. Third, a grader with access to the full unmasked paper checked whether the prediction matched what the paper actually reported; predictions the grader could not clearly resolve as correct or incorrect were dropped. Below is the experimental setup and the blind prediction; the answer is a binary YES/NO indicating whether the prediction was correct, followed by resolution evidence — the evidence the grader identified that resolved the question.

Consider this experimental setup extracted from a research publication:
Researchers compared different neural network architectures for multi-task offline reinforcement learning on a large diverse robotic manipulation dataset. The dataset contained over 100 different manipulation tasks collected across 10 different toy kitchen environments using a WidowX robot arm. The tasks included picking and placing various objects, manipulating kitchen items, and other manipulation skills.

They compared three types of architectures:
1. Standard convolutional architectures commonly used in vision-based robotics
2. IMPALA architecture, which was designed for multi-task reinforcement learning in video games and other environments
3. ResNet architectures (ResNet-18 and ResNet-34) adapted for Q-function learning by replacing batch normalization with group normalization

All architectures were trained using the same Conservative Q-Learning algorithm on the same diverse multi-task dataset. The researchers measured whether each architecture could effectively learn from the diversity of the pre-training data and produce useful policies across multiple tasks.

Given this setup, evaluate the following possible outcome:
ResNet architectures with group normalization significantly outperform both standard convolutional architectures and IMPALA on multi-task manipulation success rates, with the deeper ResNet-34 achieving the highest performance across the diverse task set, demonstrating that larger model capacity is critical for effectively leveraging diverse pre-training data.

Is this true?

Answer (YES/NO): NO